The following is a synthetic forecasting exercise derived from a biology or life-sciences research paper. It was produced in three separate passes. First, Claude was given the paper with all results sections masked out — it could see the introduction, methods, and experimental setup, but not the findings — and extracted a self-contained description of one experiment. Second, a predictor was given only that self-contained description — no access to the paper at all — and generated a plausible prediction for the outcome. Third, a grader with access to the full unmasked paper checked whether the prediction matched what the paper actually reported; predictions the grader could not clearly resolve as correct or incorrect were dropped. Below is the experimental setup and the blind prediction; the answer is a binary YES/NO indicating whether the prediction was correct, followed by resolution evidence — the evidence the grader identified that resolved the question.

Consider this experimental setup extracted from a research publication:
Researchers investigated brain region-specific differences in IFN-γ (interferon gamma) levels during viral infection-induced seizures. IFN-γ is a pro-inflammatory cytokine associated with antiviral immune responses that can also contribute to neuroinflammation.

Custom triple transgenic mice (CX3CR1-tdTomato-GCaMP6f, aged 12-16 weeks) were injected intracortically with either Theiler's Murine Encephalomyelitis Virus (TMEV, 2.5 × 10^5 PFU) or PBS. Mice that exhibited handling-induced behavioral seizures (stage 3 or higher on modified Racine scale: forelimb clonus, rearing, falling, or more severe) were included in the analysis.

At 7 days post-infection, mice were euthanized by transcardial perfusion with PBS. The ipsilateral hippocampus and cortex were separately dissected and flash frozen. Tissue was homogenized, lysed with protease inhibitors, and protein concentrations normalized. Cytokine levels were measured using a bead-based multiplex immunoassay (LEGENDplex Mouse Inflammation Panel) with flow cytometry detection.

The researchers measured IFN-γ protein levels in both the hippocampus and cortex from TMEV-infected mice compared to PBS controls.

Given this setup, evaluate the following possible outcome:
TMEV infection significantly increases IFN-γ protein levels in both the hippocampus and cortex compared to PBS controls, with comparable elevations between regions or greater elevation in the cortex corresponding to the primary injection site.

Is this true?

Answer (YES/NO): NO